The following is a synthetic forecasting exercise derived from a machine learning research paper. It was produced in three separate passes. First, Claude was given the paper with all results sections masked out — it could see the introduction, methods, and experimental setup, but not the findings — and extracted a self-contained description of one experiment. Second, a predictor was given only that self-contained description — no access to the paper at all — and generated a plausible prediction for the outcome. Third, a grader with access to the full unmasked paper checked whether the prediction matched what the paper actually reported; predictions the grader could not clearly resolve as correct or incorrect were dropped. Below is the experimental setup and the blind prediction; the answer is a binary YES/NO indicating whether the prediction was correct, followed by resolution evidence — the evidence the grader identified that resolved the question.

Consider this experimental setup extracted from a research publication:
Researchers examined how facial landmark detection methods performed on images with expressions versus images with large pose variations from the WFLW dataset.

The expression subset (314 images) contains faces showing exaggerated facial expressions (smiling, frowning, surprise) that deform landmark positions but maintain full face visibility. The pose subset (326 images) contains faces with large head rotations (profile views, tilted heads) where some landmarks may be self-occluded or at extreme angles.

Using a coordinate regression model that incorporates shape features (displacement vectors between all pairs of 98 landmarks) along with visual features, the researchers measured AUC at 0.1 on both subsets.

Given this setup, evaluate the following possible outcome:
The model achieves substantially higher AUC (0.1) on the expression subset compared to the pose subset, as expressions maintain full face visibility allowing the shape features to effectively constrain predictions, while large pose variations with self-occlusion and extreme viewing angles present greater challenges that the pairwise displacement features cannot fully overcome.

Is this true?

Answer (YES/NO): YES